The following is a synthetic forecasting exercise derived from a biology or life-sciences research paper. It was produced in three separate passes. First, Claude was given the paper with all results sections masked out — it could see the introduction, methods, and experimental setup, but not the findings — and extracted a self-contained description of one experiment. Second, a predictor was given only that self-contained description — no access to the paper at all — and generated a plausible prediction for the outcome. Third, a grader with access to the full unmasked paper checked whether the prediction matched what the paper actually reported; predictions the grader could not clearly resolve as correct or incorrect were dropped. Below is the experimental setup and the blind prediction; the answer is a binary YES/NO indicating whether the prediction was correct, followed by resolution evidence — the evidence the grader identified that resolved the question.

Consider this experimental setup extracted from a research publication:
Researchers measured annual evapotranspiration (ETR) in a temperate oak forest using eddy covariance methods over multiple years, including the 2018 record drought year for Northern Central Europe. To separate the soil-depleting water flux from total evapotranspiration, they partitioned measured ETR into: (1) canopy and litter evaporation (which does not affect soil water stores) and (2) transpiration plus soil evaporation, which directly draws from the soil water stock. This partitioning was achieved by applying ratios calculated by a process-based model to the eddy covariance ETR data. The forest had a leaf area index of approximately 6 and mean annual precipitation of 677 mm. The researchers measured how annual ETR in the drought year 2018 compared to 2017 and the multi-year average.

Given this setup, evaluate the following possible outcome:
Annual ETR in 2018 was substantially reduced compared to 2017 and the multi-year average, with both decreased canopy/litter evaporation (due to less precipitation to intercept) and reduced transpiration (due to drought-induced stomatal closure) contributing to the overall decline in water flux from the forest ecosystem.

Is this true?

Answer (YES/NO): NO